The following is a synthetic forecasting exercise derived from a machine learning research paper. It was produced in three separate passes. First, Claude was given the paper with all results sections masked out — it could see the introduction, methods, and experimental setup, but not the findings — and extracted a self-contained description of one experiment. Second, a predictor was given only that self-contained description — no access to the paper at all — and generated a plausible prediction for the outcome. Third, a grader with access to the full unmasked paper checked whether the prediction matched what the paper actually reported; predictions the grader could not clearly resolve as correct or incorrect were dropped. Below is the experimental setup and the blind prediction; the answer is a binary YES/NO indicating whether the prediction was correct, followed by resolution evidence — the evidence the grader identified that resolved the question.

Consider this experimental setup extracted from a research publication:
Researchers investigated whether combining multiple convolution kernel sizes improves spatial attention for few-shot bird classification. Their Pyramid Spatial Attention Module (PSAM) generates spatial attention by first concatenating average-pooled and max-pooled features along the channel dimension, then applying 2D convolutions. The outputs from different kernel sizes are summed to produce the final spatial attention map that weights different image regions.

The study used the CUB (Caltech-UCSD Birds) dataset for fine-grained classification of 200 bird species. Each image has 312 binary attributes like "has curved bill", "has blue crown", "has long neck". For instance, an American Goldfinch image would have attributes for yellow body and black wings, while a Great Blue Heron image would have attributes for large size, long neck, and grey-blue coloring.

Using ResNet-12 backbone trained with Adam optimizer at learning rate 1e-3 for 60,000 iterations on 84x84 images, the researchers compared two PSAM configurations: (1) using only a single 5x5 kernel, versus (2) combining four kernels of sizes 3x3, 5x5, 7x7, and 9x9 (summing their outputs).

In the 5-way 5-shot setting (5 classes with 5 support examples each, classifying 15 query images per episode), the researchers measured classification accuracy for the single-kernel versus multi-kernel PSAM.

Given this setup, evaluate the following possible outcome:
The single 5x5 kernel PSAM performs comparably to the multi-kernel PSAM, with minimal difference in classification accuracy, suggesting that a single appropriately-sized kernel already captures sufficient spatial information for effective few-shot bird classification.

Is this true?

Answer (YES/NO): NO